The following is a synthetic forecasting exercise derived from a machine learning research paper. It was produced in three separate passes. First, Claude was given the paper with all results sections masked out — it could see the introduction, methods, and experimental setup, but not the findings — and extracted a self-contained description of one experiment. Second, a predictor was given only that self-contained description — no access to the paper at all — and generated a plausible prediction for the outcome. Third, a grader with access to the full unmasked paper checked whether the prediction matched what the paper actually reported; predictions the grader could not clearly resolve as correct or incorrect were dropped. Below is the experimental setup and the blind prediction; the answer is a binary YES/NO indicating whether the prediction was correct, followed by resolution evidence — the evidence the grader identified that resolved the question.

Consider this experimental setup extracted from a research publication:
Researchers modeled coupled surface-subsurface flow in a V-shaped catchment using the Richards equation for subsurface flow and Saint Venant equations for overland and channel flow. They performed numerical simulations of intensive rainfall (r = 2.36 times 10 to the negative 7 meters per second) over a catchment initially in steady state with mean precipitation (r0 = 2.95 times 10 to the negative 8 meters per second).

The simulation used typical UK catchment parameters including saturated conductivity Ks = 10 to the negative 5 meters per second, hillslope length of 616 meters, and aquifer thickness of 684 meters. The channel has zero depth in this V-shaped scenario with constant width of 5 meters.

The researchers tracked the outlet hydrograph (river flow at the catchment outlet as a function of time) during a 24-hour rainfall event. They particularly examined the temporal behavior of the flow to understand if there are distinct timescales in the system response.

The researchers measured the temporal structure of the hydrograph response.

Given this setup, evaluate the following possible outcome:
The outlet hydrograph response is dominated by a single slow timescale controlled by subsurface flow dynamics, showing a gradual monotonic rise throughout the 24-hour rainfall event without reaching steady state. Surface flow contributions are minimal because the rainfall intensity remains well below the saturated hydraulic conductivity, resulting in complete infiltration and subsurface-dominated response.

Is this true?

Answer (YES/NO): NO